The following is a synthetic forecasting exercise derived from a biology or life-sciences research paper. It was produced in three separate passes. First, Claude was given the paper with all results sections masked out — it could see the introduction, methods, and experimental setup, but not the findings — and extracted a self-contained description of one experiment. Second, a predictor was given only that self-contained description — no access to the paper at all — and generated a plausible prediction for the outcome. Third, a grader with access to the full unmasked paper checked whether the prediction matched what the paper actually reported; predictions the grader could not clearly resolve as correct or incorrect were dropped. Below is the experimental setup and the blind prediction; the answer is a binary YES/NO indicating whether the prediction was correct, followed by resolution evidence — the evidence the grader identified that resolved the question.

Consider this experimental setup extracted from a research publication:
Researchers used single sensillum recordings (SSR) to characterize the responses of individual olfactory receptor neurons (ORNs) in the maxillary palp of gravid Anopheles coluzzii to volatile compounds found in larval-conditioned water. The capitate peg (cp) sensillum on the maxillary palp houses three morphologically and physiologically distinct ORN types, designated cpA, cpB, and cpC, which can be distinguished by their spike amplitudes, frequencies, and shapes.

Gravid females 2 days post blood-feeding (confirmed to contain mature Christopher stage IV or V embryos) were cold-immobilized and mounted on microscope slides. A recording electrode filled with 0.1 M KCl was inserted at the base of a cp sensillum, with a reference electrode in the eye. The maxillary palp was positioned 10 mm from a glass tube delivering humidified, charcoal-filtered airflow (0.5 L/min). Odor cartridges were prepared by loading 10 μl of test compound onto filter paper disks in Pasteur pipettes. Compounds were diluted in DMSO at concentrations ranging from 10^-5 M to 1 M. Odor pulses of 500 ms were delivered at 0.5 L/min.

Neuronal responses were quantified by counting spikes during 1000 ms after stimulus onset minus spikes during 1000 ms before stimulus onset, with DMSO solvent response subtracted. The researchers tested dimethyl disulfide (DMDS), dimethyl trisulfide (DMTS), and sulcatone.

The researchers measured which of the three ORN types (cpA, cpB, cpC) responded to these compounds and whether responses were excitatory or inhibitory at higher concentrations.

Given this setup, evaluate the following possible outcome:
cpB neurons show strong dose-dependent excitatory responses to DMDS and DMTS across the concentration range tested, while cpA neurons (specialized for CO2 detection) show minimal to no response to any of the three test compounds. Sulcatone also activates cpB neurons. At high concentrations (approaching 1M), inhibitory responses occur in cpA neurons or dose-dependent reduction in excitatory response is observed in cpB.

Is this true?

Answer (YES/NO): NO